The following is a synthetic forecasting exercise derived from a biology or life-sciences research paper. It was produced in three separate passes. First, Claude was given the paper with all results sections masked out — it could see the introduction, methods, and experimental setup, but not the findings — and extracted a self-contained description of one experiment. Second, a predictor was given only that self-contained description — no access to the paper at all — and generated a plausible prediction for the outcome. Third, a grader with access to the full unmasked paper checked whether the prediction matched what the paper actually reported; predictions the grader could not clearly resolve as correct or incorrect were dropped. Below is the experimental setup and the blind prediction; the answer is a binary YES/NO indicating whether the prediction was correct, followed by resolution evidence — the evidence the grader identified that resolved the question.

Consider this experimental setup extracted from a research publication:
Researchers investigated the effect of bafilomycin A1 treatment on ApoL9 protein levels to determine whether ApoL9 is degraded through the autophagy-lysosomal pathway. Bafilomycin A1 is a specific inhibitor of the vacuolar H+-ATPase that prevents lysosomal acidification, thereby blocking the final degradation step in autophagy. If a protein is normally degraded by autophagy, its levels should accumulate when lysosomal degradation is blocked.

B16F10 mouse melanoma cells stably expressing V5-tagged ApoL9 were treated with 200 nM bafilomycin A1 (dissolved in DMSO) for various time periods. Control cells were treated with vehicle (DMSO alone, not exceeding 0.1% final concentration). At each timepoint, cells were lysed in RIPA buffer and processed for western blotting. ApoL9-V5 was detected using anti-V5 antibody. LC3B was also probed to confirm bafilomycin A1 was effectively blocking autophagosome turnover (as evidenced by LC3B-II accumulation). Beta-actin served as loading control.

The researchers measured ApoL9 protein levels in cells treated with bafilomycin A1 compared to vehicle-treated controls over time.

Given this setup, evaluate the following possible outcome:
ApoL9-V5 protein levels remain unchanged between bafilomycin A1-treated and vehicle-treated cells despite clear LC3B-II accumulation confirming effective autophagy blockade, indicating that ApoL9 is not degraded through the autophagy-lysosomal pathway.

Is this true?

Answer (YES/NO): NO